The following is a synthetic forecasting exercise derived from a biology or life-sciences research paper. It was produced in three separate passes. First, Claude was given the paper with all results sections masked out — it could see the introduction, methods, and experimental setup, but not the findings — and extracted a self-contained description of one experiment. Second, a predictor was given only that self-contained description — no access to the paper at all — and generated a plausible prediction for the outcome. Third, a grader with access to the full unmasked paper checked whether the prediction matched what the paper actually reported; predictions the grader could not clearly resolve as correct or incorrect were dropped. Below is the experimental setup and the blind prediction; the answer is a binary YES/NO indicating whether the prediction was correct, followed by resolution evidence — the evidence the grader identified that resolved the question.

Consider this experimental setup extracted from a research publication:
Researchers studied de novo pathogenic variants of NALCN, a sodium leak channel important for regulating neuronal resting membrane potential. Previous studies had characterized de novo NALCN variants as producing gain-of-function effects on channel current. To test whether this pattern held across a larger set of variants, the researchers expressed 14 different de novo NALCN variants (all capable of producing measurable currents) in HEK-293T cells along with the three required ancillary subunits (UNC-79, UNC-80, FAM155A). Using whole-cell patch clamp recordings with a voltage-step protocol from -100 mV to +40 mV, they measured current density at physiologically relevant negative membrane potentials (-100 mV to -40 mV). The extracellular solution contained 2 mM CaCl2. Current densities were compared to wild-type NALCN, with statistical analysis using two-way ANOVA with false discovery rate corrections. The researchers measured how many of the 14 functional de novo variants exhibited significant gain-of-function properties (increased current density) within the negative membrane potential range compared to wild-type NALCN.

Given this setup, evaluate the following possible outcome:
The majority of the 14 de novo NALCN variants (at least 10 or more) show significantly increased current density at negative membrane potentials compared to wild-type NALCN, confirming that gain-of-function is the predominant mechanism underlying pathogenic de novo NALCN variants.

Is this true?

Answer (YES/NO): NO